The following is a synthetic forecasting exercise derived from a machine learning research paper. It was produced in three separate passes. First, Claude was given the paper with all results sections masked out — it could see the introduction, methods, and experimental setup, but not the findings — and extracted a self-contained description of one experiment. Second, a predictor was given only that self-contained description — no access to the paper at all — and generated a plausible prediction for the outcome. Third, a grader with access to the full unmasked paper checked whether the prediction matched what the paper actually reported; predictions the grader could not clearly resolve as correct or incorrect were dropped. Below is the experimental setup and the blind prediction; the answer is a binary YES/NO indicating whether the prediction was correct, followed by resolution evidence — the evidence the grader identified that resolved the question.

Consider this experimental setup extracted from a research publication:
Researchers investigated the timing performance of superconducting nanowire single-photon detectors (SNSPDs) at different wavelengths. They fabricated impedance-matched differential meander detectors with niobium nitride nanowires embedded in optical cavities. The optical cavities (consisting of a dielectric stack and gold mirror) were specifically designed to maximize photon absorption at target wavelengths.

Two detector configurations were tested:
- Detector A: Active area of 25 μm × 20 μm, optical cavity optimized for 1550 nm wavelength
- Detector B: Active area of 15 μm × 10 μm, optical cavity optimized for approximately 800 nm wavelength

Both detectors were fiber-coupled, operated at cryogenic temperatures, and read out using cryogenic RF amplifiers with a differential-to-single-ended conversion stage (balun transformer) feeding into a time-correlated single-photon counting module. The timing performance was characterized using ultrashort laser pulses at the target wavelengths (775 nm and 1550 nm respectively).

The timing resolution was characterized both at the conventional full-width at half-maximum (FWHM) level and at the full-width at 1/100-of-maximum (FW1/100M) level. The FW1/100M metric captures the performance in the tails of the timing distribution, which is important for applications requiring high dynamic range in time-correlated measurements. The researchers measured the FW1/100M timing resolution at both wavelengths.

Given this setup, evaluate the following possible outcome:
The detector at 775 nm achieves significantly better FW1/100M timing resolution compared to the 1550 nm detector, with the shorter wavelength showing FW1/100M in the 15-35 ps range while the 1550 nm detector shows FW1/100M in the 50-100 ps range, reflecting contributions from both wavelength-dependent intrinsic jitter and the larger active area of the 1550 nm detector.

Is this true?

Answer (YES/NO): NO